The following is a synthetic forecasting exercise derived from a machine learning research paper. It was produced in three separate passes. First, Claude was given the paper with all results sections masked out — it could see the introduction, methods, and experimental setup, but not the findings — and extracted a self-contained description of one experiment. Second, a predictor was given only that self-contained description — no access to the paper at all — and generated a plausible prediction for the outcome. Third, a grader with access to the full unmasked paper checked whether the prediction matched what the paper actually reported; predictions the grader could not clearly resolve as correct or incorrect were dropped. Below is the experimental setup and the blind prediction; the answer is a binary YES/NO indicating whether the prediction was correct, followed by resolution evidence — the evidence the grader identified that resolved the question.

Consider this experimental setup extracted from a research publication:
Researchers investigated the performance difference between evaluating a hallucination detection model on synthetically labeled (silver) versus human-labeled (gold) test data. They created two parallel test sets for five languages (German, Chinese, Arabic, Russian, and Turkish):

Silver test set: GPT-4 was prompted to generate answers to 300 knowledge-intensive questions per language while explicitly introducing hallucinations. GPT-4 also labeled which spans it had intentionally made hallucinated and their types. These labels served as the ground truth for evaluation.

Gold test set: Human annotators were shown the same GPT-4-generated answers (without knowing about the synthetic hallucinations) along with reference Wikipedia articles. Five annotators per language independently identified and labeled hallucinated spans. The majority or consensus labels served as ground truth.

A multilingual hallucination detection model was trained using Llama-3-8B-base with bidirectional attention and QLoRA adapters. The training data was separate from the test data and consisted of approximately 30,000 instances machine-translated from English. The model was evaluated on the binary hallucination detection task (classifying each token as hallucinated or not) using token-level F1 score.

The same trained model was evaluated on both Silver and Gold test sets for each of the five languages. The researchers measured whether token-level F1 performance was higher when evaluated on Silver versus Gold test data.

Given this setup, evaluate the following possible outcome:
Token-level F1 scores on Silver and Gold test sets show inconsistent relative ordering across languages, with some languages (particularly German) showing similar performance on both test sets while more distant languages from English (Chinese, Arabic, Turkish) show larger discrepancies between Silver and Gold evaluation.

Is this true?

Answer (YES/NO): NO